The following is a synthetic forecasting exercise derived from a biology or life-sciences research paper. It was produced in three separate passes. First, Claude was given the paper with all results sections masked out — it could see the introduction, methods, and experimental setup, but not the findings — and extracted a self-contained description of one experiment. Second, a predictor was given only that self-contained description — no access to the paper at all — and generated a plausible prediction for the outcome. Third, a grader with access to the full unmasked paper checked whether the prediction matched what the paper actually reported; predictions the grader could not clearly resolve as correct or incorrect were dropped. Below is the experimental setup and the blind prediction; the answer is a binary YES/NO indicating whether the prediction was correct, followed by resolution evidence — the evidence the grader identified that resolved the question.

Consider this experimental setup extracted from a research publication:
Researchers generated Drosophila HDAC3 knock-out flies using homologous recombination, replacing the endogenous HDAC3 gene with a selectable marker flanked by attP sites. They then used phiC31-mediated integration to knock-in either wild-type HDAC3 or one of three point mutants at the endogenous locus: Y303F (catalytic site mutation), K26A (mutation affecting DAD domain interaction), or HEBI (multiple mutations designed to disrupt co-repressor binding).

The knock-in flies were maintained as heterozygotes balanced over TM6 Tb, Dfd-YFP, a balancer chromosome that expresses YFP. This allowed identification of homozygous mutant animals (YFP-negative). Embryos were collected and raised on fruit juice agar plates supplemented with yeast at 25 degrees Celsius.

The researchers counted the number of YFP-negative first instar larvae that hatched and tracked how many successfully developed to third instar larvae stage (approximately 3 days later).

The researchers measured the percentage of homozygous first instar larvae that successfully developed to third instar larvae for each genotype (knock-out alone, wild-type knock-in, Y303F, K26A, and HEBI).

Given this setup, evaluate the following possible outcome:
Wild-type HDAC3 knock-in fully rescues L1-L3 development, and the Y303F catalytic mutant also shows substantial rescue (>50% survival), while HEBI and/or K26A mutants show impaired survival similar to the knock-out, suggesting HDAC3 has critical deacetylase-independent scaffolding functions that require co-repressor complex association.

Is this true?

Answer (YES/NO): NO